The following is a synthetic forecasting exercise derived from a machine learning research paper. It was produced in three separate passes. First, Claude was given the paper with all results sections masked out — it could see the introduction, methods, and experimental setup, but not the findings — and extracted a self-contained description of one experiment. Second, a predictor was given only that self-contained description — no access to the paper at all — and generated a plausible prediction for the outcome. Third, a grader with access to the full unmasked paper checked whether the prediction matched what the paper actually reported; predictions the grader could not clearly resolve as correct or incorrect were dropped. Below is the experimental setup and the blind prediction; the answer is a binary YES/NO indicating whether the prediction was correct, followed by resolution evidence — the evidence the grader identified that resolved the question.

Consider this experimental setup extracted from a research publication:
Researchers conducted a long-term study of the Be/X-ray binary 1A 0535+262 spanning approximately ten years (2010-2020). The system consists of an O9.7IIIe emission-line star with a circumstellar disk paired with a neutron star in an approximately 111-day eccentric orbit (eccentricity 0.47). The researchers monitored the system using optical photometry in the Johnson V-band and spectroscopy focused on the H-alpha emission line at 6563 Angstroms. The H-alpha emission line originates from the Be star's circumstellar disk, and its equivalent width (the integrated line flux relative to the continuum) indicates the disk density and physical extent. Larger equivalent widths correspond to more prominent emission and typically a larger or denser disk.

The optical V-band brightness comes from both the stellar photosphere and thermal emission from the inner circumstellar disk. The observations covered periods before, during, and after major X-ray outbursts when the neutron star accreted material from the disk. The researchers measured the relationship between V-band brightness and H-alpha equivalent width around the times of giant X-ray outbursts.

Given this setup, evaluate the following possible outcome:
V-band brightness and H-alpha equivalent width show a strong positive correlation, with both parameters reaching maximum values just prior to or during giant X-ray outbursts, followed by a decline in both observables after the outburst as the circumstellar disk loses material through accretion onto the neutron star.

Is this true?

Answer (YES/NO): NO